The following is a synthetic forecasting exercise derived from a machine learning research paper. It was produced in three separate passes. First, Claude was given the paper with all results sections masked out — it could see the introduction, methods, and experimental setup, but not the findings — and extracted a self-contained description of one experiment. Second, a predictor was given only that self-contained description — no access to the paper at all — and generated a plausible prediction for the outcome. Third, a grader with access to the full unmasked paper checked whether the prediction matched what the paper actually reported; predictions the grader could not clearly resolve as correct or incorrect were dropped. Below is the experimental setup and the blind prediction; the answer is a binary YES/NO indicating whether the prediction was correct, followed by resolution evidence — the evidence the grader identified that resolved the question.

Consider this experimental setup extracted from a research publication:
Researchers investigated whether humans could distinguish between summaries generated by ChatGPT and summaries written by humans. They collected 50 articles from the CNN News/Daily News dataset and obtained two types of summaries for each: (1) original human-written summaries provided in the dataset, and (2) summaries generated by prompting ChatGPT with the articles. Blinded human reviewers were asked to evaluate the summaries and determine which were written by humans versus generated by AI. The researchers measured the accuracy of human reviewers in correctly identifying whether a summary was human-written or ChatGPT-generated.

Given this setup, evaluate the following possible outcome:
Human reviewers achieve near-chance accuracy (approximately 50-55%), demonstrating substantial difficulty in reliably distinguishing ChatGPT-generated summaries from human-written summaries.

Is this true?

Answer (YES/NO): YES